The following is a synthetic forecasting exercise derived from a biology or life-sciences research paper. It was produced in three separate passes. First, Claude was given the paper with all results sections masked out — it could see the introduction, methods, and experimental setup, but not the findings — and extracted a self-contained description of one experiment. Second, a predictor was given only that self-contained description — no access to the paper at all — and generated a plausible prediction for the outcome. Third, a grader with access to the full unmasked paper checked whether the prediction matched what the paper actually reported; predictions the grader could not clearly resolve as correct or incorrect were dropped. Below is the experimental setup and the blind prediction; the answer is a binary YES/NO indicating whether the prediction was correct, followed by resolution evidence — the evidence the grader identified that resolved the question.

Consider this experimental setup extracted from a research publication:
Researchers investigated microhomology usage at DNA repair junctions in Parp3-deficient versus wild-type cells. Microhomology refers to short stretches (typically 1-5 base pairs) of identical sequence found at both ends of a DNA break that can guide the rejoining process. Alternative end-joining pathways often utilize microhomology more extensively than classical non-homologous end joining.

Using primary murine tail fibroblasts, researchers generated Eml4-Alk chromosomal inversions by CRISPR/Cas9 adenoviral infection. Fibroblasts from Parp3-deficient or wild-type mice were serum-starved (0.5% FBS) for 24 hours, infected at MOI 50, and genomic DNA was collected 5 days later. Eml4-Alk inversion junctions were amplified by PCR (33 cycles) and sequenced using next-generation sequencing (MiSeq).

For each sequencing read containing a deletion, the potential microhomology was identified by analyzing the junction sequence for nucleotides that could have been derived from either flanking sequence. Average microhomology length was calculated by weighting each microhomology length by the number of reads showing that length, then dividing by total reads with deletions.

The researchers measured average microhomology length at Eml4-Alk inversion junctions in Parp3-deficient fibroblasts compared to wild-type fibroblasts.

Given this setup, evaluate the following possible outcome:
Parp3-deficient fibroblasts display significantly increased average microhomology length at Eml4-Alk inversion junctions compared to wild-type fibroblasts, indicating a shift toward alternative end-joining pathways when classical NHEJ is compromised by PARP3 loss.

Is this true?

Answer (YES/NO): NO